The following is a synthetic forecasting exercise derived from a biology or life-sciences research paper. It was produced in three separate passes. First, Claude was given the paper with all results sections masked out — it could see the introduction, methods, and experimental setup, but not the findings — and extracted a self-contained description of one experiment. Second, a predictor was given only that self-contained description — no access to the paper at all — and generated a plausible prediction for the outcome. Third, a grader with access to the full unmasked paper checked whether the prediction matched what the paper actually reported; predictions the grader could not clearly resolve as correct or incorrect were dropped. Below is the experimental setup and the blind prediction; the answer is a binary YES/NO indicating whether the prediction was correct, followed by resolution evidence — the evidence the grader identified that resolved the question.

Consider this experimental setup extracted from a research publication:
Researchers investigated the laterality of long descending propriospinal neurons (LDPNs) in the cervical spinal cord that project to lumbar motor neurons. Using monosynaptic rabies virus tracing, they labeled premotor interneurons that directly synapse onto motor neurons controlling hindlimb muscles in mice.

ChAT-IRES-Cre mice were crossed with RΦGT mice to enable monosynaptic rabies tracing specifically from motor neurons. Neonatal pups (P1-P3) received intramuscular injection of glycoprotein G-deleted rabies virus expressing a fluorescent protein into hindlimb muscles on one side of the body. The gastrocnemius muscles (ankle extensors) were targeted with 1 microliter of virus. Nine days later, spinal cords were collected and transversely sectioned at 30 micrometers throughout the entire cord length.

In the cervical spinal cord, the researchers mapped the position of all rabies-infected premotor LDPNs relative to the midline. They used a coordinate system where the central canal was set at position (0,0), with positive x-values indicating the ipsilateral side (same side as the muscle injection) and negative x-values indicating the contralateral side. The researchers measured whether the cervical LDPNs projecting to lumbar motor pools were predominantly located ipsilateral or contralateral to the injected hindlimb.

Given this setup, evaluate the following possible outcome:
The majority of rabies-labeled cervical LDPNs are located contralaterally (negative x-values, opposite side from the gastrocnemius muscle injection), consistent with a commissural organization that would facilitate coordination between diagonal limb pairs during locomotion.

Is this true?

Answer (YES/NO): YES